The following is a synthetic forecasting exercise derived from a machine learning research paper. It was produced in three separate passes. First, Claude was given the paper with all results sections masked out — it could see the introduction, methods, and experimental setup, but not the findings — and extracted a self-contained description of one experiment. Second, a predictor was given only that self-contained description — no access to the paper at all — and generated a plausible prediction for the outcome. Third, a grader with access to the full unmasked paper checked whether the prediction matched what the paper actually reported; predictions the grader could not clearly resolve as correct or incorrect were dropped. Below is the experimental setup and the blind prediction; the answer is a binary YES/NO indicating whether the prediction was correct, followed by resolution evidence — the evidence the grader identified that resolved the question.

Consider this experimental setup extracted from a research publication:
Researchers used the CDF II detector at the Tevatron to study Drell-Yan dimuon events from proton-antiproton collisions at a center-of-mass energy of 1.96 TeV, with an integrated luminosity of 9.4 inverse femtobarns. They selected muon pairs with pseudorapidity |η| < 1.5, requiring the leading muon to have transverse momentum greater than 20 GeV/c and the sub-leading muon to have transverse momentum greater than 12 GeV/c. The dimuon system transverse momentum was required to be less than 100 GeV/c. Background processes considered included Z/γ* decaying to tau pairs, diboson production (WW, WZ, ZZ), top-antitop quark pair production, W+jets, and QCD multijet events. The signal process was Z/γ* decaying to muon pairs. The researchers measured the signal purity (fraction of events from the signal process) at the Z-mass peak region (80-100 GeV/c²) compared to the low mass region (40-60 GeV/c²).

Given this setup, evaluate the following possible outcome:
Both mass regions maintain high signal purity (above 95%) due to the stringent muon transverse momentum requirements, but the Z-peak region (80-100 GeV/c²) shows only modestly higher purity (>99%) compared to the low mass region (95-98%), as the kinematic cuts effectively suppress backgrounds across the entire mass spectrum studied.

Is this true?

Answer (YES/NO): NO